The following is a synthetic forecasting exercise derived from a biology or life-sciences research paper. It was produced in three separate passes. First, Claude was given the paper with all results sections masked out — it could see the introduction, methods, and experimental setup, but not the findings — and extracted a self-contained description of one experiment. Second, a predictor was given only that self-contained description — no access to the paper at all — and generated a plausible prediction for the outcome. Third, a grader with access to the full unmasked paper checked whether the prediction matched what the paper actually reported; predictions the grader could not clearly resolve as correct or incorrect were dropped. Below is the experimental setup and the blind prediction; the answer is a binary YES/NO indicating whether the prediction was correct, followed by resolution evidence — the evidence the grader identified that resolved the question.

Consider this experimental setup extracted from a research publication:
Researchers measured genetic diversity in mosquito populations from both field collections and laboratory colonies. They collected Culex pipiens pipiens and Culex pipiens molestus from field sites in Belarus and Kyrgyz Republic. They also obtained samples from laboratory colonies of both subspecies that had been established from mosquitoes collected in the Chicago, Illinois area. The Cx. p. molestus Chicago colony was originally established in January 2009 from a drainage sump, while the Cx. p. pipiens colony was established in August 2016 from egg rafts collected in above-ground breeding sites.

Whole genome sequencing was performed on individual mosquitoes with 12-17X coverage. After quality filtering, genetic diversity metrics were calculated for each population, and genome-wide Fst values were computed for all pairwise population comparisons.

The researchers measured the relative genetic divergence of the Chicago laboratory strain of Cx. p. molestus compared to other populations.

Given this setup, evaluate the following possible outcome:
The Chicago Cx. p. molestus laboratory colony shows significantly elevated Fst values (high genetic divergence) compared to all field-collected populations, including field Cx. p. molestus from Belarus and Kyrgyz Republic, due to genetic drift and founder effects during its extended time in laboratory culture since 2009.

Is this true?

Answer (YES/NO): YES